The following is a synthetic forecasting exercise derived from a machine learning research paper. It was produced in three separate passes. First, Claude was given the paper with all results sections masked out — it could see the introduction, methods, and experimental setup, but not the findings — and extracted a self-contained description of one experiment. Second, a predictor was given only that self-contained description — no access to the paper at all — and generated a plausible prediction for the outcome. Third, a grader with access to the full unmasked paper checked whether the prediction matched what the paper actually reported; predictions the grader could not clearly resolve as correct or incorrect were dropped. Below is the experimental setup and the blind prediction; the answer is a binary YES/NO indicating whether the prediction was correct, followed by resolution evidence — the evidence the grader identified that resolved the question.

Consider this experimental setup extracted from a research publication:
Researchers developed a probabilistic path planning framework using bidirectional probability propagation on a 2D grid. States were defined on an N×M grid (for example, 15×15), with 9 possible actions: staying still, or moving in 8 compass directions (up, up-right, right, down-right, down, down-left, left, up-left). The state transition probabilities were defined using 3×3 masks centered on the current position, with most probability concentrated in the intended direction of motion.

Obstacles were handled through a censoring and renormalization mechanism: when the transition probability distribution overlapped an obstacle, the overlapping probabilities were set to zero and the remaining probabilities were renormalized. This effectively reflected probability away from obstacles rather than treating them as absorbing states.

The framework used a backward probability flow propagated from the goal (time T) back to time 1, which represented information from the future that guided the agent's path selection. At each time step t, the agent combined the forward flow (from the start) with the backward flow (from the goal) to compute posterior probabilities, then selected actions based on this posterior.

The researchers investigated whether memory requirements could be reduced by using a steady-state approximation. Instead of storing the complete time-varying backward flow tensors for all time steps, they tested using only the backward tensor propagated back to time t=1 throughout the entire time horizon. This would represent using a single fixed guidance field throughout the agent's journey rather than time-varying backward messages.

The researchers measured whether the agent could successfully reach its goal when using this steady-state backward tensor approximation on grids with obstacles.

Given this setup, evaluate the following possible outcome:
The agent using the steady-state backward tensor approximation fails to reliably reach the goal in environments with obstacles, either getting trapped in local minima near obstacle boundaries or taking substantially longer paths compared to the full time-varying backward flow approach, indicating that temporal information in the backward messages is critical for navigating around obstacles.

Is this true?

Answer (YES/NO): NO